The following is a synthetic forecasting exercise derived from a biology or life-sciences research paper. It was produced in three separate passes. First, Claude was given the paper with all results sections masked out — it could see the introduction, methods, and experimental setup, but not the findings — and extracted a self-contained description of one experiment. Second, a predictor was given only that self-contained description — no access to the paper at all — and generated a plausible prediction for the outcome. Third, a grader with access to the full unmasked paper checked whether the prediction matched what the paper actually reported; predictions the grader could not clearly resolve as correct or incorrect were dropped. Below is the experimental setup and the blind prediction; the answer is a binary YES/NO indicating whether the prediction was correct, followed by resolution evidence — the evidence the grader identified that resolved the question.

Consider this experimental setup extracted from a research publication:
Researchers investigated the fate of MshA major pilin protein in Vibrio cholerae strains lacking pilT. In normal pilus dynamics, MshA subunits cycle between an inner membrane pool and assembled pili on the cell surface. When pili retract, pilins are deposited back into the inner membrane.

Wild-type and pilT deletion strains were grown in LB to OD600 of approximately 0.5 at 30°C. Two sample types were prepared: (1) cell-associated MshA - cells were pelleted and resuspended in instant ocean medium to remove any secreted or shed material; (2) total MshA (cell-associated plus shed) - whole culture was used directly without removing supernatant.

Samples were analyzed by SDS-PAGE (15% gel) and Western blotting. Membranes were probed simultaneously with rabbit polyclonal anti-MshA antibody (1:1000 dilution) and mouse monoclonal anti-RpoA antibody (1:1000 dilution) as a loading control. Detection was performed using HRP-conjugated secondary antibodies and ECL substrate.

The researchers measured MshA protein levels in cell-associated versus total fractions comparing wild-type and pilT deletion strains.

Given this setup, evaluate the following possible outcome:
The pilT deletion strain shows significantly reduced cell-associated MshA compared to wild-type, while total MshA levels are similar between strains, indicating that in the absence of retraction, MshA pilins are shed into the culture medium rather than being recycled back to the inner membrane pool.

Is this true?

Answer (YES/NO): NO